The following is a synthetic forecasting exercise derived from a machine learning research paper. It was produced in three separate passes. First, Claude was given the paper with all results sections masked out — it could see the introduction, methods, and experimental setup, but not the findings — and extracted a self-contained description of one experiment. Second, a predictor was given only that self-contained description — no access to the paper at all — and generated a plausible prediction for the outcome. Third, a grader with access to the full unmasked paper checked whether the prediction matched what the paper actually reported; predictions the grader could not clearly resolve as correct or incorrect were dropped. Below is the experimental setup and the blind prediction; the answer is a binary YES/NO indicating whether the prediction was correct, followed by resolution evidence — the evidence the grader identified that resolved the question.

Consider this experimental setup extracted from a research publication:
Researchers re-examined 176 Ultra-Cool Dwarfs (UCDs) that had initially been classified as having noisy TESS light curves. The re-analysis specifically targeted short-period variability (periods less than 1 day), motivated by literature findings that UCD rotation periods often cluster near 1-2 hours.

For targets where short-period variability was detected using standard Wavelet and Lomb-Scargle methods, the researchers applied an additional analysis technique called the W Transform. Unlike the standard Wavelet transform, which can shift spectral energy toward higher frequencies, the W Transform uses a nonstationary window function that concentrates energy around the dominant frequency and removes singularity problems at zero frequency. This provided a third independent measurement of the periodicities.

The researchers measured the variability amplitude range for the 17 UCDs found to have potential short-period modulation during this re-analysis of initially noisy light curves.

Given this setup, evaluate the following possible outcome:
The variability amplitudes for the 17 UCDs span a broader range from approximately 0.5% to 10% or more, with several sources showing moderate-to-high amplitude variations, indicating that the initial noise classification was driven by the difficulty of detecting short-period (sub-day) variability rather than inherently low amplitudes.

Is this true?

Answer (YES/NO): NO